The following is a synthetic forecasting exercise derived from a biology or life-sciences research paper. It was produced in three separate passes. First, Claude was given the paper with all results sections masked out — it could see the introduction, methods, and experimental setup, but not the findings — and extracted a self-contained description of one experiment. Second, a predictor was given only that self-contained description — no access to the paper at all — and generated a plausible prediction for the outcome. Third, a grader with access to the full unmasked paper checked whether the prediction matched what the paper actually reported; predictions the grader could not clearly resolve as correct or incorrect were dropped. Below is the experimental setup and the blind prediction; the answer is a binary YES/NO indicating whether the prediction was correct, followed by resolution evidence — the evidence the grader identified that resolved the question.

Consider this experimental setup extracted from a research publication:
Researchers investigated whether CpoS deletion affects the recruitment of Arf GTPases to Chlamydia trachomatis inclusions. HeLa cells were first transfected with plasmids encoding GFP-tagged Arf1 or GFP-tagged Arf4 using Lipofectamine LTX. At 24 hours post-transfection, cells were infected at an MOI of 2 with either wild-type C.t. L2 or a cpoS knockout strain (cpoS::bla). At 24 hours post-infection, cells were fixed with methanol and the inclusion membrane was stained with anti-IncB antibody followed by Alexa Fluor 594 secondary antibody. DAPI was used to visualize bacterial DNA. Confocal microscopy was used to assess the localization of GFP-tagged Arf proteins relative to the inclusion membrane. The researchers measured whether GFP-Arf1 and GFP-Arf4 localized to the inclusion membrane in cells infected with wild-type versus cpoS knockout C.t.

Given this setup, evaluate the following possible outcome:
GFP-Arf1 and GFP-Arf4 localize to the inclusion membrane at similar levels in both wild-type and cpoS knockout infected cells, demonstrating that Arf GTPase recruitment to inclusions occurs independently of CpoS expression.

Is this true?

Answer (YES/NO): NO